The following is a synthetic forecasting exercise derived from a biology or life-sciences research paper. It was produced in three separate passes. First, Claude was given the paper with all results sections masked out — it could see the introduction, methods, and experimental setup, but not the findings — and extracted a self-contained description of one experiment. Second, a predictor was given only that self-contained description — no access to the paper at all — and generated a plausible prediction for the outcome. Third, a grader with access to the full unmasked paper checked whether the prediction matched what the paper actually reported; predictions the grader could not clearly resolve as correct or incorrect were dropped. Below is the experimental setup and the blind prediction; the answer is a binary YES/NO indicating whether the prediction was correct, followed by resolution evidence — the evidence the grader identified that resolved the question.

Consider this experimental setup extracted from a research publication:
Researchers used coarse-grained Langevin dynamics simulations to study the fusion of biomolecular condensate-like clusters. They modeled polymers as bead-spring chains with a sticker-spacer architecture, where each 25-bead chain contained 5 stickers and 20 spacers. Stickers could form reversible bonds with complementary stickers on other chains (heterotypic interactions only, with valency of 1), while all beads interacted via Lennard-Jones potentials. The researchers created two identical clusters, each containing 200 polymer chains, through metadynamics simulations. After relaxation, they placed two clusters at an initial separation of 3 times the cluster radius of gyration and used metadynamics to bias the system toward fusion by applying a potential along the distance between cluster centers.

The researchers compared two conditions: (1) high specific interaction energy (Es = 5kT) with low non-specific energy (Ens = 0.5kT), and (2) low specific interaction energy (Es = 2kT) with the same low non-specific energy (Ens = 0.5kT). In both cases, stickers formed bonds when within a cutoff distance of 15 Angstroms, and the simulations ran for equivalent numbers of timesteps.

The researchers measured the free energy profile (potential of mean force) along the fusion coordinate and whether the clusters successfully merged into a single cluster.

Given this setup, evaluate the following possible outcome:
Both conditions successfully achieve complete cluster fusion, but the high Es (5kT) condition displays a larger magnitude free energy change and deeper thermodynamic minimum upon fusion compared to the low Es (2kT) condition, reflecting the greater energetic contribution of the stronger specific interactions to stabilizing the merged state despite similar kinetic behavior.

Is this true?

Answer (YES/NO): NO